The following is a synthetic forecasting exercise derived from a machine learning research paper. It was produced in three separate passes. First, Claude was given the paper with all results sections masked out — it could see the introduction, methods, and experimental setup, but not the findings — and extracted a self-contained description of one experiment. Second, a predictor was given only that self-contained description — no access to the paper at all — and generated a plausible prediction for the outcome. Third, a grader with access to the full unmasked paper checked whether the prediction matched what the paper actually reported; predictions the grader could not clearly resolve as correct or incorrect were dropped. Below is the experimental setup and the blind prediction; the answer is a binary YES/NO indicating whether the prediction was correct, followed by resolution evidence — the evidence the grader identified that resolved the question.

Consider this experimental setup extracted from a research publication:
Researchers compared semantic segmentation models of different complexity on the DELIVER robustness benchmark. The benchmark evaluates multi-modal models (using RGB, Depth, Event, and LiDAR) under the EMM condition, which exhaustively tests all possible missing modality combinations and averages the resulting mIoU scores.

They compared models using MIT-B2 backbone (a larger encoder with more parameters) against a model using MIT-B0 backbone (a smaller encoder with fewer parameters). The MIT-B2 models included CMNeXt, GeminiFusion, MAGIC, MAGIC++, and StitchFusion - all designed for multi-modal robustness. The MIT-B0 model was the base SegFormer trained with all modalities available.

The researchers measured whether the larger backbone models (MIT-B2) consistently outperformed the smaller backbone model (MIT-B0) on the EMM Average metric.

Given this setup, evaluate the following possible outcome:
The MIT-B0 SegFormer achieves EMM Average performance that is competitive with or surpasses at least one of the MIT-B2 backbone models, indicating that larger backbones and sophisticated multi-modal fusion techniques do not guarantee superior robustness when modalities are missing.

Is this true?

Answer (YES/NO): YES